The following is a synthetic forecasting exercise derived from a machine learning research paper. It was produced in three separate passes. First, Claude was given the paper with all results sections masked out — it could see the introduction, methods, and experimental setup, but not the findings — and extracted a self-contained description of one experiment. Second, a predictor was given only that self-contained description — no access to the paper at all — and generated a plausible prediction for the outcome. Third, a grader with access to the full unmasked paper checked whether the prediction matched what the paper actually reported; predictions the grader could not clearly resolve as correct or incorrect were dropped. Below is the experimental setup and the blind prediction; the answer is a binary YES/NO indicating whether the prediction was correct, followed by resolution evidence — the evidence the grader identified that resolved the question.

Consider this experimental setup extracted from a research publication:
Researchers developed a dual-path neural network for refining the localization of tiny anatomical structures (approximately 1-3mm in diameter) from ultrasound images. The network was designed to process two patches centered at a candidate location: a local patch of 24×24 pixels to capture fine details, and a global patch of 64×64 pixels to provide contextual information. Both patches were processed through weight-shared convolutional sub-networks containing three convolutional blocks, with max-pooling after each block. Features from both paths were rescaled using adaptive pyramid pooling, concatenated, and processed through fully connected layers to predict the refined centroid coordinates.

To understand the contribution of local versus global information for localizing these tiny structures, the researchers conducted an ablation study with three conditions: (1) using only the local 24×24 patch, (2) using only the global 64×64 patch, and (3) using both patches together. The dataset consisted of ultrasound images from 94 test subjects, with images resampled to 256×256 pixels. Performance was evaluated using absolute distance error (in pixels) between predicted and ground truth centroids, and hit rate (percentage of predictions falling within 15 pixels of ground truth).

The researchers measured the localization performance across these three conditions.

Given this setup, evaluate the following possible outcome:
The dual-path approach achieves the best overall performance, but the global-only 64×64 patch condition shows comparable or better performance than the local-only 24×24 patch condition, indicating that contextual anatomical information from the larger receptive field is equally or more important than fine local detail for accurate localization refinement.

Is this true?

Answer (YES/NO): YES